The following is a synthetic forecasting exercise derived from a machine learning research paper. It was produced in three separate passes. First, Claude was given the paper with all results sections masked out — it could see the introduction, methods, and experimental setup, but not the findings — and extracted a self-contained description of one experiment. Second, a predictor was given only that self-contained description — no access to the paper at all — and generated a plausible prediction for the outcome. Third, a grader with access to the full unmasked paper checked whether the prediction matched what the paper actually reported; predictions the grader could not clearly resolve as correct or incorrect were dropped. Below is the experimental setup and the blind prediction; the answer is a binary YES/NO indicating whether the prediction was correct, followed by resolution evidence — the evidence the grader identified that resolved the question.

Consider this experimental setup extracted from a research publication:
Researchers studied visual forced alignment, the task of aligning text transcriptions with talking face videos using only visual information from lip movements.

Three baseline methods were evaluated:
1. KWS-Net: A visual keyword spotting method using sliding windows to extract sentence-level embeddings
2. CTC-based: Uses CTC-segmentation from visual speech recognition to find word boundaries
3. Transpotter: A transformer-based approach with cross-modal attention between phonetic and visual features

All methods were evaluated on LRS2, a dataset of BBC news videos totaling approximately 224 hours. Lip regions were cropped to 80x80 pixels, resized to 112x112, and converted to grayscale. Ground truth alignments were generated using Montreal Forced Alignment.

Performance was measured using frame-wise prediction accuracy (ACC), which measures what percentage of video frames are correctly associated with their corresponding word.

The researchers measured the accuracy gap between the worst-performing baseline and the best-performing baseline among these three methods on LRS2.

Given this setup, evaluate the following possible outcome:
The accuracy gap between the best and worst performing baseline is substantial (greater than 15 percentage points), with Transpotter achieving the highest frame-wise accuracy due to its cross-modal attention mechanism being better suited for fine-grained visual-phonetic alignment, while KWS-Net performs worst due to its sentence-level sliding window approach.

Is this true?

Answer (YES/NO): YES